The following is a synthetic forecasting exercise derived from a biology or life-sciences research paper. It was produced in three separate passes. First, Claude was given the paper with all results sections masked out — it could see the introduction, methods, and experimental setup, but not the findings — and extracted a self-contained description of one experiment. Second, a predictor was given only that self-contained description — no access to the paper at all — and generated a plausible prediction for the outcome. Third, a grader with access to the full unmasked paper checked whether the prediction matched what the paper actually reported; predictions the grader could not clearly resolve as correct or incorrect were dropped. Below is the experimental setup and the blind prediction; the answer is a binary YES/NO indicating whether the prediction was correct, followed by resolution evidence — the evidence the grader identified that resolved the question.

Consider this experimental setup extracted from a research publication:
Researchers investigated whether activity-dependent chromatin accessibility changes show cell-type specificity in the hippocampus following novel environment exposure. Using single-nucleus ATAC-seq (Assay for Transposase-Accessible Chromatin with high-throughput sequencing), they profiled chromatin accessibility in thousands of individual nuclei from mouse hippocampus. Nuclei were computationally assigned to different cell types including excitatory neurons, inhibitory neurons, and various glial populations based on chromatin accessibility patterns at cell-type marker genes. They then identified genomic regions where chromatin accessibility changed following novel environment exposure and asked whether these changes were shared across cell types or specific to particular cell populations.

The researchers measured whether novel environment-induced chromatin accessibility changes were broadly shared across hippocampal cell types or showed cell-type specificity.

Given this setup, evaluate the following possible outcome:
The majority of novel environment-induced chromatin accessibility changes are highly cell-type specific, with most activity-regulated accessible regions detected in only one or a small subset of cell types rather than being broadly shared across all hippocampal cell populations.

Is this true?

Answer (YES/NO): YES